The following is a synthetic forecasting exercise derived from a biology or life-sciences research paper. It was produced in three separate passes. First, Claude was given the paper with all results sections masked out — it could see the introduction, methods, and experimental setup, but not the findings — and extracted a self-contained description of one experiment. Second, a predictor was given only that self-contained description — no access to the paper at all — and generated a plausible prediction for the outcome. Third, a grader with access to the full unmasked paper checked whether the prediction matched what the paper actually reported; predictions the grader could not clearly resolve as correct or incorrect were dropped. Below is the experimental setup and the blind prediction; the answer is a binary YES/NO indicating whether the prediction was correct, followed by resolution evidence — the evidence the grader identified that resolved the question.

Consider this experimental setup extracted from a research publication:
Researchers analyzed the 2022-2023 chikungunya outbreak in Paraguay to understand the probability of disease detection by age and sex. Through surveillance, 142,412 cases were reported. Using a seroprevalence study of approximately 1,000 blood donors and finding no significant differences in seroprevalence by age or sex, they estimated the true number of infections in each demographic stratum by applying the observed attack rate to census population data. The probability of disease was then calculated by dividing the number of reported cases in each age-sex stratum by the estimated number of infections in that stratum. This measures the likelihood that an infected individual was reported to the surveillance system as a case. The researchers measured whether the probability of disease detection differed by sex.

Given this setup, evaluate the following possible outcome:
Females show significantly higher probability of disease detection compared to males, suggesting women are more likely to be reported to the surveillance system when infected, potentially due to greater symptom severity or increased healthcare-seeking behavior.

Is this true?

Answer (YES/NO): YES